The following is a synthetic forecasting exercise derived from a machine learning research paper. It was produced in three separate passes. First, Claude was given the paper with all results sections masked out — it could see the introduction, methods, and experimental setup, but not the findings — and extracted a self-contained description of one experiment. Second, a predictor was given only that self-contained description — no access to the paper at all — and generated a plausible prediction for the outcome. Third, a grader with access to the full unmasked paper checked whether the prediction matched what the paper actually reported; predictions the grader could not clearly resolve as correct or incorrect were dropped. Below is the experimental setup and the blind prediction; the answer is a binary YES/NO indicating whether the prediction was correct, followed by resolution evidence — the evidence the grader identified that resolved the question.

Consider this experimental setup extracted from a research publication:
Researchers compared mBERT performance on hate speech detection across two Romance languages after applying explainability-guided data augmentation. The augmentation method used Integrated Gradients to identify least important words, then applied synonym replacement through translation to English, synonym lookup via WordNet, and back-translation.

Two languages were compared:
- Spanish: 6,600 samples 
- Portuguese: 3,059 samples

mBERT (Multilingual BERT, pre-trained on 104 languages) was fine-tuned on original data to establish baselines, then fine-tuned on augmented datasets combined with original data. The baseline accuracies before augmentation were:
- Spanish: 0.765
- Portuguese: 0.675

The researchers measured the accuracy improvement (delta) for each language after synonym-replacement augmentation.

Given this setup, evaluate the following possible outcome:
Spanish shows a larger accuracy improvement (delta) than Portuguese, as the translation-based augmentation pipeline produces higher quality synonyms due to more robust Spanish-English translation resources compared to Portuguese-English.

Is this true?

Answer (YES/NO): NO